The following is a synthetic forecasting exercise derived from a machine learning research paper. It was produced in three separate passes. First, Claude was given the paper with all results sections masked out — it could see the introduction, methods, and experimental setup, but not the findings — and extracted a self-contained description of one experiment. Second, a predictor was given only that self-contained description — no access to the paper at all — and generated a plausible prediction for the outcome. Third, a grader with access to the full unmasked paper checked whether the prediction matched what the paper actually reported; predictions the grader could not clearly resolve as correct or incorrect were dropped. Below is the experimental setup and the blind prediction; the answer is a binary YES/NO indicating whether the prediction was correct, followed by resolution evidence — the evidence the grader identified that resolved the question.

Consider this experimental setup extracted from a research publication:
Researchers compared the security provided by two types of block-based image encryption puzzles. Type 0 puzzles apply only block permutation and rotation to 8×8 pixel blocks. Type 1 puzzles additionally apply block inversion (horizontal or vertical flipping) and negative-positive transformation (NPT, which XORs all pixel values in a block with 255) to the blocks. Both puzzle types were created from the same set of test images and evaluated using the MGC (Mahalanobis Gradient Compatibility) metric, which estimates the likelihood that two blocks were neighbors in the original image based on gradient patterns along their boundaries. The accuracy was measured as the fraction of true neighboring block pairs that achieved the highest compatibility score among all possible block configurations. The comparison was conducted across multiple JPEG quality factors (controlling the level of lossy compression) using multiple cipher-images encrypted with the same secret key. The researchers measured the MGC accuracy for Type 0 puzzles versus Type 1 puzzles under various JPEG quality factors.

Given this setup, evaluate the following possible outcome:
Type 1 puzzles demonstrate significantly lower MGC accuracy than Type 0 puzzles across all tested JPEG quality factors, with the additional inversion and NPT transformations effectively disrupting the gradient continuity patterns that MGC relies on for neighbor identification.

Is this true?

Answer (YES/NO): NO